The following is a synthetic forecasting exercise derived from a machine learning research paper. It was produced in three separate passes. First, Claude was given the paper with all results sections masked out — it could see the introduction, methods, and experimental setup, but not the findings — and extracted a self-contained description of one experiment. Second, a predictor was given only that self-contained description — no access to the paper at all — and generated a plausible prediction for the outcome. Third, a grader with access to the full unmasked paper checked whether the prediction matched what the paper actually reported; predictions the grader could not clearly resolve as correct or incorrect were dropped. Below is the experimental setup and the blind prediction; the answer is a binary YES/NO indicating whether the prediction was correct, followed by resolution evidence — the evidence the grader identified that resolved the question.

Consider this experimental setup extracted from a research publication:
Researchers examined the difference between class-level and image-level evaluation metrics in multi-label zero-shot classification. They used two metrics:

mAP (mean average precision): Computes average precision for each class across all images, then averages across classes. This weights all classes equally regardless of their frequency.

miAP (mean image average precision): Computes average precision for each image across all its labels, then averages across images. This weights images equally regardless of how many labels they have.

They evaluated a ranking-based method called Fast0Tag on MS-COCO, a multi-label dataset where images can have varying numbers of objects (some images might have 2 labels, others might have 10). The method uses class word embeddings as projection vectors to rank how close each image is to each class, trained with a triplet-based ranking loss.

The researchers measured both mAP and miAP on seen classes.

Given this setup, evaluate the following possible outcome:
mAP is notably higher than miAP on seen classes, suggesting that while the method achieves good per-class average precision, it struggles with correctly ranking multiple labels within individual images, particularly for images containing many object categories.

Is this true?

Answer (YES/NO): NO